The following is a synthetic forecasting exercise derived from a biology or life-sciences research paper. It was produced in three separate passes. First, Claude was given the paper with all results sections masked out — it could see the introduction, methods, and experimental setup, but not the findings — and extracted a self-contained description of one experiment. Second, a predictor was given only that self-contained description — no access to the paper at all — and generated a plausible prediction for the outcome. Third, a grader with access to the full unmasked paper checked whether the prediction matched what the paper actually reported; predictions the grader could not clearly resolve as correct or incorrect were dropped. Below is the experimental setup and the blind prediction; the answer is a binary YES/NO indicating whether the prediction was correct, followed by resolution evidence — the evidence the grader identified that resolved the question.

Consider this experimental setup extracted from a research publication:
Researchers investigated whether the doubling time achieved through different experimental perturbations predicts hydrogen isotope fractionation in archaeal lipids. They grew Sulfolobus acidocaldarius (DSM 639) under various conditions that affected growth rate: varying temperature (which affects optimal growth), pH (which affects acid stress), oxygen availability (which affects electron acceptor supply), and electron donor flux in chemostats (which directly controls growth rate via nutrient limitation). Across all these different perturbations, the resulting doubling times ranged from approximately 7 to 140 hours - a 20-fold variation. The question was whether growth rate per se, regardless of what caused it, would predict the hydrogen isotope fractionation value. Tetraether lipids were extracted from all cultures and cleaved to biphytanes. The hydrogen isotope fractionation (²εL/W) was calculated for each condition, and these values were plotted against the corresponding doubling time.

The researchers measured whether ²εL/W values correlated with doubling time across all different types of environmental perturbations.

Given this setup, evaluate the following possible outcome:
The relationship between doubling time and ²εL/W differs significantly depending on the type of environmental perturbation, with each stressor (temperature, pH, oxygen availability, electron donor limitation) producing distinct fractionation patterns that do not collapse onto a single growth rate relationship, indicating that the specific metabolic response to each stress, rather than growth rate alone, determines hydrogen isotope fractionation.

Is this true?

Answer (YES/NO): NO